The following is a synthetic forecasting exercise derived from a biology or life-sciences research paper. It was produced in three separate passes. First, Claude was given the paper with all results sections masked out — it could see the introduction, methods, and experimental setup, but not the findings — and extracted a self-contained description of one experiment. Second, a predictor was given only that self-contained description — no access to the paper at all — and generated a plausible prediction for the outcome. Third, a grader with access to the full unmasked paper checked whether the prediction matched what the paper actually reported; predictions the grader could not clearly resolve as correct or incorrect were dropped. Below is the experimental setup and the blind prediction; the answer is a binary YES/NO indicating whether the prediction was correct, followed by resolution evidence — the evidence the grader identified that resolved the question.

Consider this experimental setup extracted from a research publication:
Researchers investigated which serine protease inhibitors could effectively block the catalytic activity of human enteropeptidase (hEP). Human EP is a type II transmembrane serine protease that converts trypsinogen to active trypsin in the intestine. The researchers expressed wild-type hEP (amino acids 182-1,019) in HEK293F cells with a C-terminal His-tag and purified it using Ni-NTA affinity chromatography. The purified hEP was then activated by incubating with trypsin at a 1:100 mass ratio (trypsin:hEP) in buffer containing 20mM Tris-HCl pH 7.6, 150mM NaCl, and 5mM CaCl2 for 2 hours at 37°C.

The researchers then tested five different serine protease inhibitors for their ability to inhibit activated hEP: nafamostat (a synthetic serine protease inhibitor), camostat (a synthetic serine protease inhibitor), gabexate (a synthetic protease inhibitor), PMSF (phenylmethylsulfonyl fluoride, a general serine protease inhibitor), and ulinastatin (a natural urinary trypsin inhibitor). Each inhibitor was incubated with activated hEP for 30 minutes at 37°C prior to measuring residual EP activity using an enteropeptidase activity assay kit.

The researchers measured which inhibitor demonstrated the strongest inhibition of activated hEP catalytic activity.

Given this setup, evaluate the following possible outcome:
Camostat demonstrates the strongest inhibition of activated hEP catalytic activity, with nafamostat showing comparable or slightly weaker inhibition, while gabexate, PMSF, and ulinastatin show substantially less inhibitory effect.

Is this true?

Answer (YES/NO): NO